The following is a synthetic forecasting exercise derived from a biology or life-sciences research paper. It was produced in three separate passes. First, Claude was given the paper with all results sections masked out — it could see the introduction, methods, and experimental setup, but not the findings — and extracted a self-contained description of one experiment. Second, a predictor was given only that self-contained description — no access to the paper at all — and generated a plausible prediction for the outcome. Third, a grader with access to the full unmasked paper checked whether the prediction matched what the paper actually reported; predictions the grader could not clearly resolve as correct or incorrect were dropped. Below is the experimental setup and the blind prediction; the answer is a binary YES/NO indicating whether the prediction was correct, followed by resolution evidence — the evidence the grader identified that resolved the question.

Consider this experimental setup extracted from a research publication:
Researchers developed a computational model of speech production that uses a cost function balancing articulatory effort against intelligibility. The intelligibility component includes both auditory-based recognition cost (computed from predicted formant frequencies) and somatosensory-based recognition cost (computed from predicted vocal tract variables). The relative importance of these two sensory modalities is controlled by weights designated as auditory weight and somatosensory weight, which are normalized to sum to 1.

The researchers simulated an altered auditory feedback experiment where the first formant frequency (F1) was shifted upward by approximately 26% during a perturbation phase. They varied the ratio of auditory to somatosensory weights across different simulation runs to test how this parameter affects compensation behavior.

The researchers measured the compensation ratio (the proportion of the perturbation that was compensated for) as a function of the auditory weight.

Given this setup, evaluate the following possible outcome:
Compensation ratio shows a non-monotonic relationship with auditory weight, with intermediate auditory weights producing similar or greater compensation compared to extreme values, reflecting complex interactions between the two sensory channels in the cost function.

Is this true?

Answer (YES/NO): NO